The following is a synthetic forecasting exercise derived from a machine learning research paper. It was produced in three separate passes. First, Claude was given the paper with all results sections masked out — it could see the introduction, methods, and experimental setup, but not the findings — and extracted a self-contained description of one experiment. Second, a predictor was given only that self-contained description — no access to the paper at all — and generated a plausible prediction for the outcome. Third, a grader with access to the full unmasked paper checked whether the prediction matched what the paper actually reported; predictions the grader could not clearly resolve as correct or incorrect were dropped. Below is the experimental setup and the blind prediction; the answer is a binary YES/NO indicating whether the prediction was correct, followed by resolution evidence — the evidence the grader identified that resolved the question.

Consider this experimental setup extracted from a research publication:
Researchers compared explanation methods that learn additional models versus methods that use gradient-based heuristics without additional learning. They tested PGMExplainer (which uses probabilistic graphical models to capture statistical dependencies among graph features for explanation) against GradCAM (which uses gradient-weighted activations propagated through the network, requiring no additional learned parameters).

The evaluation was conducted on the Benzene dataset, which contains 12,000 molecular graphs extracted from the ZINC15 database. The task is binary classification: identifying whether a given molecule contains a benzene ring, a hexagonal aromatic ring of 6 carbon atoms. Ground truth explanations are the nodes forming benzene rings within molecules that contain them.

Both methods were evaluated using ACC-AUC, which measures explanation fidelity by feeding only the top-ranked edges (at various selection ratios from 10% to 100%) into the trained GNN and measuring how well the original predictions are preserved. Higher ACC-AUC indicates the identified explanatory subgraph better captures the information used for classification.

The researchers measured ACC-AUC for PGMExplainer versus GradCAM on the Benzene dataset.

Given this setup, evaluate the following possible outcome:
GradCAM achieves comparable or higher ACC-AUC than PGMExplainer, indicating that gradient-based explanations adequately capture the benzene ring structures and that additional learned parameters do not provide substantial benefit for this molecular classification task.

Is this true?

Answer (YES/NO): YES